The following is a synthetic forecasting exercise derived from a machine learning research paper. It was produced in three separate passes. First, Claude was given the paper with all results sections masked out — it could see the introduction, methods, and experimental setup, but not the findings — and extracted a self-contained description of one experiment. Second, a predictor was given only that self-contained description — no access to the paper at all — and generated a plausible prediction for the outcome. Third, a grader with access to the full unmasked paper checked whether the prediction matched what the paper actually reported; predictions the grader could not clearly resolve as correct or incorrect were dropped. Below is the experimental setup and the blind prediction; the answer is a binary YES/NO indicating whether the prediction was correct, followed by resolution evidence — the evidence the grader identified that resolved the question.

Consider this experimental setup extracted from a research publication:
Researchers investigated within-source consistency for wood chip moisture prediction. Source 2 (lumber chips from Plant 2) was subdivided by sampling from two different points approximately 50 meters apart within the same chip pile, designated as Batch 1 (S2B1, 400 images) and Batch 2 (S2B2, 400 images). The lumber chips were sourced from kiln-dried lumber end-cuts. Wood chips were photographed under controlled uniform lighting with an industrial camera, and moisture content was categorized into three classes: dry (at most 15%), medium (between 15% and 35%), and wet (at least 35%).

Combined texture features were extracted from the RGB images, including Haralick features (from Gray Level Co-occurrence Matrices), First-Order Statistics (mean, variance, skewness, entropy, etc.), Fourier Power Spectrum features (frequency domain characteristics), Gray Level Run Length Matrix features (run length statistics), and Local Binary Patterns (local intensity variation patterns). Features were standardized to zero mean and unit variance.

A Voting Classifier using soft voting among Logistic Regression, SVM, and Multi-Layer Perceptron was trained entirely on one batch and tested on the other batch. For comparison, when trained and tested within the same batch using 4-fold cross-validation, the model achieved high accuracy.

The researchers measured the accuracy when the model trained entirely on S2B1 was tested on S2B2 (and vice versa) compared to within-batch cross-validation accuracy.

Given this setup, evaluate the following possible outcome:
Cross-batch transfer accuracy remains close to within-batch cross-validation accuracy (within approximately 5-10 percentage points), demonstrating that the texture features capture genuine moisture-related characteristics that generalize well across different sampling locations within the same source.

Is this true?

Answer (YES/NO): YES